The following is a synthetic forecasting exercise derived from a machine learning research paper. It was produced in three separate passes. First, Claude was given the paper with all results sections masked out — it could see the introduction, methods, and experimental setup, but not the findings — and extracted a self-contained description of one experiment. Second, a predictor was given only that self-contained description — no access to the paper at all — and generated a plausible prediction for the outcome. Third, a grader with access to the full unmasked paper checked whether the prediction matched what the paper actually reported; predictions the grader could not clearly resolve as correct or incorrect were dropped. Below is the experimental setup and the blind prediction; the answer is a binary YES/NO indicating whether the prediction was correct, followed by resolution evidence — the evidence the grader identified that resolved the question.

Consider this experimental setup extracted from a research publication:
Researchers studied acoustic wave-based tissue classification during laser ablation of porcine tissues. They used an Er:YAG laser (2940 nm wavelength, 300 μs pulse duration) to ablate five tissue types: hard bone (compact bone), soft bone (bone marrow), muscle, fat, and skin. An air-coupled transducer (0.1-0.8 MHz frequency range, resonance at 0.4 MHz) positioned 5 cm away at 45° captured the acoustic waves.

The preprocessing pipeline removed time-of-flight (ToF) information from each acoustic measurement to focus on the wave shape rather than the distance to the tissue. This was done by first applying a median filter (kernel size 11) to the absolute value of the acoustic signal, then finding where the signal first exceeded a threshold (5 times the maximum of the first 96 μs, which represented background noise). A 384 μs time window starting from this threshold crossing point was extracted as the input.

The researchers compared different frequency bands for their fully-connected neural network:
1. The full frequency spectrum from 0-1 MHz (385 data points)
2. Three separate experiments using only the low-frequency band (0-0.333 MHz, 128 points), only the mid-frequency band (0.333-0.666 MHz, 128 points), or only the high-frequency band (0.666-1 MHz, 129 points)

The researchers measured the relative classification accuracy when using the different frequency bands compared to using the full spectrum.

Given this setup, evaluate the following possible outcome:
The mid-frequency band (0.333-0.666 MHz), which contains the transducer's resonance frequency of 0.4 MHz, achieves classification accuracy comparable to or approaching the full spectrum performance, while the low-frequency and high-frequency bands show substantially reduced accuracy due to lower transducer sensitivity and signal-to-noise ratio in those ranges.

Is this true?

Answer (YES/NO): NO